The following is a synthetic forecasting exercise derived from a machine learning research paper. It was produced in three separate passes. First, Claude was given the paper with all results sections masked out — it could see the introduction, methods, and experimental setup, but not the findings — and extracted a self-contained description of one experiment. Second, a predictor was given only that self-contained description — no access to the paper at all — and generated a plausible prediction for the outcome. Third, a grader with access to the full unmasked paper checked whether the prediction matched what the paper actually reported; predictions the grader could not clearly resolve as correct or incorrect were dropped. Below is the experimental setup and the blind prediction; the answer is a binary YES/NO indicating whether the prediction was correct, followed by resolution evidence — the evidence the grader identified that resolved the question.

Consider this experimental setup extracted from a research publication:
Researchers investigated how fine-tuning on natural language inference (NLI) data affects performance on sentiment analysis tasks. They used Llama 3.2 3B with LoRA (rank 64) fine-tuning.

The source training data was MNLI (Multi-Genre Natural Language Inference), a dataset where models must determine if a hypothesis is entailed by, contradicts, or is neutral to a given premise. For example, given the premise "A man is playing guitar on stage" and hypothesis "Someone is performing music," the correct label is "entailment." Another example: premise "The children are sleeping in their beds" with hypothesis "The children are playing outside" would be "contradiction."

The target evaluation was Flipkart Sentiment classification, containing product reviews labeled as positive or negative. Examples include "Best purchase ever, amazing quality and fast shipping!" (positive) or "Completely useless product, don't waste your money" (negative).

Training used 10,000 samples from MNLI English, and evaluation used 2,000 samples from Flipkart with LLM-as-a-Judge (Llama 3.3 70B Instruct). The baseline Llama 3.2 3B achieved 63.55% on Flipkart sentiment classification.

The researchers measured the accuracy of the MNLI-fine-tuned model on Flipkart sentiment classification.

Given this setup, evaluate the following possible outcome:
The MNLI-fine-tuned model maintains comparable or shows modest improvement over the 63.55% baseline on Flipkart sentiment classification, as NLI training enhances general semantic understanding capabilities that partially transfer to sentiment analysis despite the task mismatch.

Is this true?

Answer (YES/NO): NO